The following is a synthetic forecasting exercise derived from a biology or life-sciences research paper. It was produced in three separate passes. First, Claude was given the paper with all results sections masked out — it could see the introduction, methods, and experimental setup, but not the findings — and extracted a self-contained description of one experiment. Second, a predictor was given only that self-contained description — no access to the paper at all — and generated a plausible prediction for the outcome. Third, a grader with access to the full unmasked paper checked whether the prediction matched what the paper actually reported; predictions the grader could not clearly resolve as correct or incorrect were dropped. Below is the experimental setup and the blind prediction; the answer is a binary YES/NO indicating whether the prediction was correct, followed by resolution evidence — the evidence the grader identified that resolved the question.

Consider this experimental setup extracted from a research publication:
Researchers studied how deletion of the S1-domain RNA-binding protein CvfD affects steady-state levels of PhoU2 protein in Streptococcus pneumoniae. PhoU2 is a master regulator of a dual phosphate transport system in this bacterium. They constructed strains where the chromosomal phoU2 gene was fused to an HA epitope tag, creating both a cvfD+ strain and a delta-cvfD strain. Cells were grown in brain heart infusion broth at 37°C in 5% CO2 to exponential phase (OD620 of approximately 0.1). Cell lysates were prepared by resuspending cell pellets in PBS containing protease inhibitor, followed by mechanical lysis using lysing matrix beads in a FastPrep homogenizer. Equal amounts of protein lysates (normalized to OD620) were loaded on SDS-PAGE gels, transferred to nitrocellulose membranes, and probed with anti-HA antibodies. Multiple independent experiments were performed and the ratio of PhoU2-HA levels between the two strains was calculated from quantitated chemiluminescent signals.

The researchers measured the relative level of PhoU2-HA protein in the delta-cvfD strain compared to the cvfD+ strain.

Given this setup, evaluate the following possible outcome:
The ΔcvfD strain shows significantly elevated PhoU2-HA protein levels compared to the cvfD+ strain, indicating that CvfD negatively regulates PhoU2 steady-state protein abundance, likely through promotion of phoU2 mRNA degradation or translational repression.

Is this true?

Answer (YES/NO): NO